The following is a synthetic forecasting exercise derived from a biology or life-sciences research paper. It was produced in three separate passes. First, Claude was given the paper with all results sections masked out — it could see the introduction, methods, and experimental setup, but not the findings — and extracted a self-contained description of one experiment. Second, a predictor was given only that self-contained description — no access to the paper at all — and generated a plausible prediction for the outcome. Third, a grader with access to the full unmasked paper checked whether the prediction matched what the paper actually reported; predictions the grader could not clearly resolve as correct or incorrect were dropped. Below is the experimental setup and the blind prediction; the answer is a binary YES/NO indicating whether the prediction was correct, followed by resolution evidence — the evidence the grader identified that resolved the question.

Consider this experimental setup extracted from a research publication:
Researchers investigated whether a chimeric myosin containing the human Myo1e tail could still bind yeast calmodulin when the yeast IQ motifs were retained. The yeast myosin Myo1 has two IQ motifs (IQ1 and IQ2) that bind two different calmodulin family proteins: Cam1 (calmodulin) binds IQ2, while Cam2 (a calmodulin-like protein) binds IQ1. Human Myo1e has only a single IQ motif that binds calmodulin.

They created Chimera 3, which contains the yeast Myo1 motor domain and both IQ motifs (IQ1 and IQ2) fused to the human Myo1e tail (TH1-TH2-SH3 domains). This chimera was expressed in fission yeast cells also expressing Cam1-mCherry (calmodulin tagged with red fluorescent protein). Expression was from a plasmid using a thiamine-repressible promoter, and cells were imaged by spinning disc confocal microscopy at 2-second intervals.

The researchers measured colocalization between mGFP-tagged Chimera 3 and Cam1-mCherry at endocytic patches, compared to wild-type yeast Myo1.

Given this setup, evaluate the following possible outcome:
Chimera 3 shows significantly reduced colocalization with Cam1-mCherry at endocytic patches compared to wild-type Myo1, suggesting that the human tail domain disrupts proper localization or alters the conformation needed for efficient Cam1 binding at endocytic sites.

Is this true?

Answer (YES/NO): NO